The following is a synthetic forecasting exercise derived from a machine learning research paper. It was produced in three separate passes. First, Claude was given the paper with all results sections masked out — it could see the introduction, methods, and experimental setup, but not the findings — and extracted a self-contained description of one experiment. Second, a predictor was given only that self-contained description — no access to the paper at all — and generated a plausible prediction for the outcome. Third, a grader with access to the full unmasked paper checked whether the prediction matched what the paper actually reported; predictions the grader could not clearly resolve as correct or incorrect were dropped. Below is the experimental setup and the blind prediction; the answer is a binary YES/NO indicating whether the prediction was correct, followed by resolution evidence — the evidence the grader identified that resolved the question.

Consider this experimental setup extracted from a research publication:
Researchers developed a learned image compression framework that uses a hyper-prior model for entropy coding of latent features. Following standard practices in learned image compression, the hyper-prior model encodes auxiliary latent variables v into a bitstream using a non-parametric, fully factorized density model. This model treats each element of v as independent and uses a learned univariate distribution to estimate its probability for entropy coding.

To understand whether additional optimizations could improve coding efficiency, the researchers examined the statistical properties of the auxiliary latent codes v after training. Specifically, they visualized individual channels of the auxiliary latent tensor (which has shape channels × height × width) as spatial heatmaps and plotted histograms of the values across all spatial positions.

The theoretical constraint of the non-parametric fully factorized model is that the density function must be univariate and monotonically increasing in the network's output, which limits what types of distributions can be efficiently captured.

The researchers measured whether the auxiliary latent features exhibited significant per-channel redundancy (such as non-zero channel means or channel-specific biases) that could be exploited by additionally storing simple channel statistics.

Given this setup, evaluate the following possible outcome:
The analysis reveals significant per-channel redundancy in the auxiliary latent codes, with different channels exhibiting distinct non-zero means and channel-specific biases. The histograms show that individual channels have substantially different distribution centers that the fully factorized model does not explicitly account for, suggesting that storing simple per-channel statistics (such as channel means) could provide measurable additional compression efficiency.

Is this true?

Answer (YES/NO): YES